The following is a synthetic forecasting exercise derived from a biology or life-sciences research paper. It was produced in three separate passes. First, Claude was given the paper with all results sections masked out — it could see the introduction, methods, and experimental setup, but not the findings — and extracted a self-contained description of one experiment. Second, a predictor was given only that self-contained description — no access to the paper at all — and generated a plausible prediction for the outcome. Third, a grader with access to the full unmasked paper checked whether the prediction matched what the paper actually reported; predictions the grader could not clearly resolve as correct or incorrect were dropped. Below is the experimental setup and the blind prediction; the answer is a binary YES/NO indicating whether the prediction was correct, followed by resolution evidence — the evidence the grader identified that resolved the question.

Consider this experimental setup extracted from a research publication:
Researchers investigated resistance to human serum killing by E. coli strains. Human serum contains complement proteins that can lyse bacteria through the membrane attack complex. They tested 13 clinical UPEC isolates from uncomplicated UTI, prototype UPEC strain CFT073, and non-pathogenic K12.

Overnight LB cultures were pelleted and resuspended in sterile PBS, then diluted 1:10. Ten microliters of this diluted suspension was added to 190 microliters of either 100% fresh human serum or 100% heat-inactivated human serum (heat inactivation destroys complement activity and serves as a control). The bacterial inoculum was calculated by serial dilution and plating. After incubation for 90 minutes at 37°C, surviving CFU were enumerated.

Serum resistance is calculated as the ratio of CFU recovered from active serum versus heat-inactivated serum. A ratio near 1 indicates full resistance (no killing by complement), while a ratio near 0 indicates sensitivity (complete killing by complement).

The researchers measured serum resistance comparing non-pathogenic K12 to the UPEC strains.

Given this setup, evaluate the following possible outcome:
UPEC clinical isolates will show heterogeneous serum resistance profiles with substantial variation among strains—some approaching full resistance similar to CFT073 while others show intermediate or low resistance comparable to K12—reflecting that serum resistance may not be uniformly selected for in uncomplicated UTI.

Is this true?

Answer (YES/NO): NO